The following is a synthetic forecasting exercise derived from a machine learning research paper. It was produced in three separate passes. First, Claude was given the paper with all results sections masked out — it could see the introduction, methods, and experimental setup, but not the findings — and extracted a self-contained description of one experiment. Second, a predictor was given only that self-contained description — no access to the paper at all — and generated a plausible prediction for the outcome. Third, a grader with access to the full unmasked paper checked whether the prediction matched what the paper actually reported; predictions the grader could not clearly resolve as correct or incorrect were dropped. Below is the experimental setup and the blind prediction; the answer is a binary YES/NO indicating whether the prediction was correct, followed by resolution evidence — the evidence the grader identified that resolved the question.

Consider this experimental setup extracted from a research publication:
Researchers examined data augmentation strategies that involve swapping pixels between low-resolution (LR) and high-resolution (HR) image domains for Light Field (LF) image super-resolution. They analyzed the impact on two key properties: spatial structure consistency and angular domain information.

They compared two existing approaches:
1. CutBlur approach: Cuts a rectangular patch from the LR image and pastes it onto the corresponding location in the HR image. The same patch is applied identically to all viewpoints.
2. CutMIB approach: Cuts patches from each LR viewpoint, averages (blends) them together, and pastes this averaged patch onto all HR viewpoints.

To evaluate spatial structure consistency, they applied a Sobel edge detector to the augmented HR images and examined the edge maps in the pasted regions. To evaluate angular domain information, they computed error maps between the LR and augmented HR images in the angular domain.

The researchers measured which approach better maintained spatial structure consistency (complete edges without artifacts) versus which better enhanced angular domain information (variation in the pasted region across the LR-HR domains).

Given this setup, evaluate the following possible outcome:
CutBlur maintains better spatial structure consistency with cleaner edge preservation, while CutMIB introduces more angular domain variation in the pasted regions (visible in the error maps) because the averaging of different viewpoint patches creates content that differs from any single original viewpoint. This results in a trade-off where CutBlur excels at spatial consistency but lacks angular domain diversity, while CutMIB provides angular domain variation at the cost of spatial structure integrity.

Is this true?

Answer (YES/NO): YES